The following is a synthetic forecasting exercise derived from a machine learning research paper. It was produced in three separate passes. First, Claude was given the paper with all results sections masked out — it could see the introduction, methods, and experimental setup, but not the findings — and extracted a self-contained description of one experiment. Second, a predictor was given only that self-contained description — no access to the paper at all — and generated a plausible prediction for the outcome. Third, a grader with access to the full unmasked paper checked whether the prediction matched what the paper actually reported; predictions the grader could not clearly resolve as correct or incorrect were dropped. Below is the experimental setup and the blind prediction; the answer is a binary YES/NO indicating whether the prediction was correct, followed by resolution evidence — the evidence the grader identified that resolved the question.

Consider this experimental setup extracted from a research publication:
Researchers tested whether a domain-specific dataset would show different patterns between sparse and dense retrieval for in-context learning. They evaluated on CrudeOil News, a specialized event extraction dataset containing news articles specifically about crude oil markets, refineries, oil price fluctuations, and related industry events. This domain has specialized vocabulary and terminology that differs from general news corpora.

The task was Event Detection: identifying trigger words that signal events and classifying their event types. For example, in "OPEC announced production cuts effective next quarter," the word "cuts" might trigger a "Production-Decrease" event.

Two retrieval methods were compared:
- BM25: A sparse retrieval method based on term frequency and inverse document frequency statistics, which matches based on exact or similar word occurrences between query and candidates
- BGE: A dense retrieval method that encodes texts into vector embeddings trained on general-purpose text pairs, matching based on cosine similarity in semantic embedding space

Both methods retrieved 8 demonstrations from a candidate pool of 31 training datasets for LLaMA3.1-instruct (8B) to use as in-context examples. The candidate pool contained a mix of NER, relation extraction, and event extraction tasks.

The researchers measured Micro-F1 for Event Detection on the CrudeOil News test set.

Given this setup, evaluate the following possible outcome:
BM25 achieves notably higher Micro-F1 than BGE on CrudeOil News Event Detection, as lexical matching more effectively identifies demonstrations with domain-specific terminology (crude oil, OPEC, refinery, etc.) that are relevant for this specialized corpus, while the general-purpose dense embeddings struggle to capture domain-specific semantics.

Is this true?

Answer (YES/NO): YES